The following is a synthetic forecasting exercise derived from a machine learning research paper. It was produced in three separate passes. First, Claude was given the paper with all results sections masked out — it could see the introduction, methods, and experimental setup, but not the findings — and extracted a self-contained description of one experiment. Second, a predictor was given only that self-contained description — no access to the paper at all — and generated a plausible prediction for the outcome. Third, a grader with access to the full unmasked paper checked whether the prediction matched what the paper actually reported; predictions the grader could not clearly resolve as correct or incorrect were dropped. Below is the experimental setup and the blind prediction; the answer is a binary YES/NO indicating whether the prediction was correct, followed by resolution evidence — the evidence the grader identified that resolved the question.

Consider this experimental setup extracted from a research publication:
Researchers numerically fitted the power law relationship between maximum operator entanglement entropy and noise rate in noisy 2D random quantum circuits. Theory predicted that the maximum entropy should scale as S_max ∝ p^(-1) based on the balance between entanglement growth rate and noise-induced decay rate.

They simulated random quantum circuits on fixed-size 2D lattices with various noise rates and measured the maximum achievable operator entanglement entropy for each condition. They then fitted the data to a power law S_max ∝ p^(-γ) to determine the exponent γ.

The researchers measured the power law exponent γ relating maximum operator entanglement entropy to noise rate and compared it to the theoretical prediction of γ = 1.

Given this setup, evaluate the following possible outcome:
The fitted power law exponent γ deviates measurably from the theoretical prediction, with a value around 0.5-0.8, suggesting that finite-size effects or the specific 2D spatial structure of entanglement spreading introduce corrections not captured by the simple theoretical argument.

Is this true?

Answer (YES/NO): NO